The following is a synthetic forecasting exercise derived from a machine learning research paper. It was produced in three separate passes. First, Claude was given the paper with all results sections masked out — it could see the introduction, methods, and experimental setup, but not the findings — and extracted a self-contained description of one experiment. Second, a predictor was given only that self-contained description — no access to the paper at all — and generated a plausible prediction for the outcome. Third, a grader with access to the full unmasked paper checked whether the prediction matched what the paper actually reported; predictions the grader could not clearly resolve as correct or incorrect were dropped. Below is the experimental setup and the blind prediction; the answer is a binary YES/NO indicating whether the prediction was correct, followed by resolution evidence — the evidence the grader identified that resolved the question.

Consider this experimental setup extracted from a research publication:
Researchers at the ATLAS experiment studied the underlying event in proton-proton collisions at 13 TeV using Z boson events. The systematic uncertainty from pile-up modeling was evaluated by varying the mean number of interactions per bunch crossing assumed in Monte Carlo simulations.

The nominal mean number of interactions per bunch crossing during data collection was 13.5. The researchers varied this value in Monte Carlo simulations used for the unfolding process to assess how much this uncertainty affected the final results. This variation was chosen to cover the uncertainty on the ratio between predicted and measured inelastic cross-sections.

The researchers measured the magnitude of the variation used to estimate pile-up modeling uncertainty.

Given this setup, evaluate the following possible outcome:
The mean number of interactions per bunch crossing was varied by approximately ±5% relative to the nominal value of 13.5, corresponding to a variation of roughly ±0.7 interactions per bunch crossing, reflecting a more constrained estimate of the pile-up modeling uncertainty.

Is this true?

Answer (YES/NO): NO